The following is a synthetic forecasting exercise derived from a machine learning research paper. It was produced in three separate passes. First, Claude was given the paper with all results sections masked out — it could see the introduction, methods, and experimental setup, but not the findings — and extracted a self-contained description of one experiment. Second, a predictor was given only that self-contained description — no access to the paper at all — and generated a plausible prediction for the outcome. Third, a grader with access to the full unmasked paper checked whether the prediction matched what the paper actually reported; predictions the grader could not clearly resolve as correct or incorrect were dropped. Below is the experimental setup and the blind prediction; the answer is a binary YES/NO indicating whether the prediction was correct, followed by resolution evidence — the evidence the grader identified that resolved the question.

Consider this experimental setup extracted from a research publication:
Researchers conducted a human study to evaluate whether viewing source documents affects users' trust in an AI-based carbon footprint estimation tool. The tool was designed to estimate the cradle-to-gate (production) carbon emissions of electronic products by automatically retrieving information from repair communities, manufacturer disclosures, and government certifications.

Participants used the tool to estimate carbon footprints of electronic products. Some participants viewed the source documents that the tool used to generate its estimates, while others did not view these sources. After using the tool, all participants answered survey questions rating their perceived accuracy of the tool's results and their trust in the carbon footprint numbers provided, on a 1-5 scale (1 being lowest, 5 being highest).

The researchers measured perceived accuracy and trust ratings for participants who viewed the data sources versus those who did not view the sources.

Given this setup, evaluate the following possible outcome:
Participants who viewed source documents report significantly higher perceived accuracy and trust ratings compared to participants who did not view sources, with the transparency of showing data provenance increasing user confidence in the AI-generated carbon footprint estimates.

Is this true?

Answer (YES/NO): NO